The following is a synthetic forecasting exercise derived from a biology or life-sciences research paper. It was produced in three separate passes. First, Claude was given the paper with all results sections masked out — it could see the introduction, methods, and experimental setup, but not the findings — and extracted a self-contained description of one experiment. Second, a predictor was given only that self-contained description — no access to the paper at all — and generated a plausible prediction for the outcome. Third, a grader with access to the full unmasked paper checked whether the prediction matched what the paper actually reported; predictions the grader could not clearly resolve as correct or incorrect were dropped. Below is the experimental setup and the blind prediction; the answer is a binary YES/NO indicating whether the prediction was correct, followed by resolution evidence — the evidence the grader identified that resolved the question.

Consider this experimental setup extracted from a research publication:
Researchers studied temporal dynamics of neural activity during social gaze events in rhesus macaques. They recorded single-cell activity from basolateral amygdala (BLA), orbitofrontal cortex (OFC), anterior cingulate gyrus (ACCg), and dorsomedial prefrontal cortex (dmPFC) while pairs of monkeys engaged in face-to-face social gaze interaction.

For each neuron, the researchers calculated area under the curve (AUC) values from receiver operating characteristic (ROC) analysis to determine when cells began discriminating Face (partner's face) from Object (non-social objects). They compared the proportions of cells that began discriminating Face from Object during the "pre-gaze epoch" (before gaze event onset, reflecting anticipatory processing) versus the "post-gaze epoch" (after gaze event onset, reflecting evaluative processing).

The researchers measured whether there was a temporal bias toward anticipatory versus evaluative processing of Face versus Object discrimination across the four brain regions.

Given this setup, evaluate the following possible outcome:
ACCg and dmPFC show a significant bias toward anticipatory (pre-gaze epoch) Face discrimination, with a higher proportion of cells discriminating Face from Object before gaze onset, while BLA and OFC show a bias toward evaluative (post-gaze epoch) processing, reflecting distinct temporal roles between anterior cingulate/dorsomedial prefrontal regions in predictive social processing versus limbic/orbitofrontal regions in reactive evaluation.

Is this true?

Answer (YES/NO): NO